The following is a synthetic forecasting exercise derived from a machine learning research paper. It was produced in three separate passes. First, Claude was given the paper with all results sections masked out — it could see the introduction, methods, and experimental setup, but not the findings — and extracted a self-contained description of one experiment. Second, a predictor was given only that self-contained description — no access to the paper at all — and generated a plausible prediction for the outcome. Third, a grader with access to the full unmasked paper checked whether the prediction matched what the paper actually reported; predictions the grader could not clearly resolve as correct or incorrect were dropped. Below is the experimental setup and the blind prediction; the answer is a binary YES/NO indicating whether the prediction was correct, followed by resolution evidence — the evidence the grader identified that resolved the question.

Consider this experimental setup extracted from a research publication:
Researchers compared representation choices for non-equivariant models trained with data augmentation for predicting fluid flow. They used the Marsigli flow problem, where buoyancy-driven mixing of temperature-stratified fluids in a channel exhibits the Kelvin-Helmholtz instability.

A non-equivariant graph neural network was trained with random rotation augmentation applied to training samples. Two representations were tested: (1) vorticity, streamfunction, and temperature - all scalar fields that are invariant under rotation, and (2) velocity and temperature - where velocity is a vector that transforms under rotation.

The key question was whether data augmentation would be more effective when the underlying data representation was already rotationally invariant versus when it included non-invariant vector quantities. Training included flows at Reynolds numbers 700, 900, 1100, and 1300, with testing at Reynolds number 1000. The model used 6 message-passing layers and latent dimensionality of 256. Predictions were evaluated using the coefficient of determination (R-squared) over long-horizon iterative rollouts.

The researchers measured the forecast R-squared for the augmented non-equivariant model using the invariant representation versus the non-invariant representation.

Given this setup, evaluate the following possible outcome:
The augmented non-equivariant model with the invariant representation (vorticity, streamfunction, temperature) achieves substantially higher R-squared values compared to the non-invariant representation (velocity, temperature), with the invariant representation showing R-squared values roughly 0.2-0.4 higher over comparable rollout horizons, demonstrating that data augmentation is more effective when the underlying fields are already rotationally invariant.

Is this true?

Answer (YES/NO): NO